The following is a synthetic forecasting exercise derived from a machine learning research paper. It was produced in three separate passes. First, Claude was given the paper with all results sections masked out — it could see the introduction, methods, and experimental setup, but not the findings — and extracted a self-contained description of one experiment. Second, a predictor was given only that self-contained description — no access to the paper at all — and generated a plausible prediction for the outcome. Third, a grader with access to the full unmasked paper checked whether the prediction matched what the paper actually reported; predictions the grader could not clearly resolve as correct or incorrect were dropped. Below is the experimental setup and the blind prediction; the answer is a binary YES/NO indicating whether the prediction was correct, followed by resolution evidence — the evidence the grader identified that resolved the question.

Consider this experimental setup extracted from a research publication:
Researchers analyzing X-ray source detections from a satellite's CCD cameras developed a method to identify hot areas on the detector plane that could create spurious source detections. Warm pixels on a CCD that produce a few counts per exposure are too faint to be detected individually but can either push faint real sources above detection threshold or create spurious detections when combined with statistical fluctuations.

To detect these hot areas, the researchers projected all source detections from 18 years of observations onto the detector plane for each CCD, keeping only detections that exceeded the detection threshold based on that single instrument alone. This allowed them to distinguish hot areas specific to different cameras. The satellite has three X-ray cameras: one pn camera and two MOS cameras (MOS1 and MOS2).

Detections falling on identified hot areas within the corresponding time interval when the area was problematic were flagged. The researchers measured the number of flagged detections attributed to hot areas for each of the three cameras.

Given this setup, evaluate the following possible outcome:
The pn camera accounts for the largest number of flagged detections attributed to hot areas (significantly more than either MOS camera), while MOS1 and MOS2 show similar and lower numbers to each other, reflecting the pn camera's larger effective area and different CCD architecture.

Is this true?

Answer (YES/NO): NO